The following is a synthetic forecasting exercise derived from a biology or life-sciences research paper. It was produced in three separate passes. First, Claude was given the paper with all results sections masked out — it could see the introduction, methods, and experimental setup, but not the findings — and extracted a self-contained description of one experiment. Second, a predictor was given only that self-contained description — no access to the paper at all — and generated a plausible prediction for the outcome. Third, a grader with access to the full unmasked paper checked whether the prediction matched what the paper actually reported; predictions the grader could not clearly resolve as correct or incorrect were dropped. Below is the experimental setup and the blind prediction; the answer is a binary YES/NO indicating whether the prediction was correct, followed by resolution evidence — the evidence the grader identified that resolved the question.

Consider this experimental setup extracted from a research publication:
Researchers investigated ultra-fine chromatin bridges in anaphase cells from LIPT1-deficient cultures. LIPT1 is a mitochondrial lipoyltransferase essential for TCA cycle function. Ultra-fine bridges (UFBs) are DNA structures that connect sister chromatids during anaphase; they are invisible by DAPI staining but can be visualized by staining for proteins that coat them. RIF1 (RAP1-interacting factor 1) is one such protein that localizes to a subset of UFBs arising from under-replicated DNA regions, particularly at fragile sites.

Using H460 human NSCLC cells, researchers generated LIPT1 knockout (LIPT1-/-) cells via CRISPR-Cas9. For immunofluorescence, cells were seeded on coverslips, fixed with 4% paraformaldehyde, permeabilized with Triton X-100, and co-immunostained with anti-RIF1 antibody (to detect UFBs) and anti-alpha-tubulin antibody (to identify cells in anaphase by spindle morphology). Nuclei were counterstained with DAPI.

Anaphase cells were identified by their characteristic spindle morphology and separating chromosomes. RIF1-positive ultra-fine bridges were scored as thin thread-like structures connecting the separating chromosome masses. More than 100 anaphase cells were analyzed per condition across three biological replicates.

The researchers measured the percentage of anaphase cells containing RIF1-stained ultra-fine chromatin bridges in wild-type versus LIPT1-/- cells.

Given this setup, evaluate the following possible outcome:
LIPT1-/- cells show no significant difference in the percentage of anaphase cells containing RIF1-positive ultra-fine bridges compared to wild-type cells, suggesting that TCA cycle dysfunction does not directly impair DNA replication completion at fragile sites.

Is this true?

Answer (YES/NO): NO